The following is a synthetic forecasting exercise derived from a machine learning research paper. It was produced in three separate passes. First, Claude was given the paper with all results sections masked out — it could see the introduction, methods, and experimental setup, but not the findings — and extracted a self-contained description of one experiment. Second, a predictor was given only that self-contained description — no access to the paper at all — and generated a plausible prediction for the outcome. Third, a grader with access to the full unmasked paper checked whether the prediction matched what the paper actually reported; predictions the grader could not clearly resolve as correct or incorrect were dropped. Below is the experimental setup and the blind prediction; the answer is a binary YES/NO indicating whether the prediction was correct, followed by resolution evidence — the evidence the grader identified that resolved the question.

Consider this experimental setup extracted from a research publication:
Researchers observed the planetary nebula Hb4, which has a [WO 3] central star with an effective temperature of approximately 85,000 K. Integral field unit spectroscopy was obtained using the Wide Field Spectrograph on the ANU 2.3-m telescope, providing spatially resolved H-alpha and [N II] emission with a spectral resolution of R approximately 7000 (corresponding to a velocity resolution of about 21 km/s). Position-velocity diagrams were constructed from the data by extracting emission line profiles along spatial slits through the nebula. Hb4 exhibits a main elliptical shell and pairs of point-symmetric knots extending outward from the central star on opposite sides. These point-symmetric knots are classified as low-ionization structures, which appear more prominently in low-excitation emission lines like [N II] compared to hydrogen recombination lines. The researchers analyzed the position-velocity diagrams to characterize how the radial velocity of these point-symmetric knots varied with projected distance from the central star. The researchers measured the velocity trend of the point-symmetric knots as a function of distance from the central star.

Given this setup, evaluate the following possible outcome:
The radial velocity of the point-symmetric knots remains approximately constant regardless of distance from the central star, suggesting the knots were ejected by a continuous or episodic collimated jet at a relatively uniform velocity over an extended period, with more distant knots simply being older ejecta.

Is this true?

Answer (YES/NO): NO